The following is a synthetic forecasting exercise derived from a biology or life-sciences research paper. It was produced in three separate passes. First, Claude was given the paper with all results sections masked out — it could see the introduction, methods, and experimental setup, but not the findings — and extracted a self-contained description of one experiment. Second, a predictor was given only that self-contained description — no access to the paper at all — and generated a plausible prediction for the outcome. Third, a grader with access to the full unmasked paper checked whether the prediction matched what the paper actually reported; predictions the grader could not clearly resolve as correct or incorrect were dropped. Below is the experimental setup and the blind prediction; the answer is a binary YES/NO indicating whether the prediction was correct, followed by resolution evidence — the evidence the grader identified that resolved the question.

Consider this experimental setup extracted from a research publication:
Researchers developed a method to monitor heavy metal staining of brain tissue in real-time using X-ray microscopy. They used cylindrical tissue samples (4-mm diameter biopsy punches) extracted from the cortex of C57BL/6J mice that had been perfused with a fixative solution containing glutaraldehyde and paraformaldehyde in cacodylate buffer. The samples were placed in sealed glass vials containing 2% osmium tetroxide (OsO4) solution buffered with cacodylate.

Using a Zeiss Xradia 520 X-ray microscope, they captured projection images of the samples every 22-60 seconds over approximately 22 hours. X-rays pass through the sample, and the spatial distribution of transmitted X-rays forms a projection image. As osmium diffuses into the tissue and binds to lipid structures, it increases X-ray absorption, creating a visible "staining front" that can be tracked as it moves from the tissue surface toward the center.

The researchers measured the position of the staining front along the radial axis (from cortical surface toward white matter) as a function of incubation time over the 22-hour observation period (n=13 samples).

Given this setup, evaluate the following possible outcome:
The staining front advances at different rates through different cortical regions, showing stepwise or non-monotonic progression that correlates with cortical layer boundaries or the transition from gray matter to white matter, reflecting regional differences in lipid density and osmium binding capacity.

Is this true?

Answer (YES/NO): NO